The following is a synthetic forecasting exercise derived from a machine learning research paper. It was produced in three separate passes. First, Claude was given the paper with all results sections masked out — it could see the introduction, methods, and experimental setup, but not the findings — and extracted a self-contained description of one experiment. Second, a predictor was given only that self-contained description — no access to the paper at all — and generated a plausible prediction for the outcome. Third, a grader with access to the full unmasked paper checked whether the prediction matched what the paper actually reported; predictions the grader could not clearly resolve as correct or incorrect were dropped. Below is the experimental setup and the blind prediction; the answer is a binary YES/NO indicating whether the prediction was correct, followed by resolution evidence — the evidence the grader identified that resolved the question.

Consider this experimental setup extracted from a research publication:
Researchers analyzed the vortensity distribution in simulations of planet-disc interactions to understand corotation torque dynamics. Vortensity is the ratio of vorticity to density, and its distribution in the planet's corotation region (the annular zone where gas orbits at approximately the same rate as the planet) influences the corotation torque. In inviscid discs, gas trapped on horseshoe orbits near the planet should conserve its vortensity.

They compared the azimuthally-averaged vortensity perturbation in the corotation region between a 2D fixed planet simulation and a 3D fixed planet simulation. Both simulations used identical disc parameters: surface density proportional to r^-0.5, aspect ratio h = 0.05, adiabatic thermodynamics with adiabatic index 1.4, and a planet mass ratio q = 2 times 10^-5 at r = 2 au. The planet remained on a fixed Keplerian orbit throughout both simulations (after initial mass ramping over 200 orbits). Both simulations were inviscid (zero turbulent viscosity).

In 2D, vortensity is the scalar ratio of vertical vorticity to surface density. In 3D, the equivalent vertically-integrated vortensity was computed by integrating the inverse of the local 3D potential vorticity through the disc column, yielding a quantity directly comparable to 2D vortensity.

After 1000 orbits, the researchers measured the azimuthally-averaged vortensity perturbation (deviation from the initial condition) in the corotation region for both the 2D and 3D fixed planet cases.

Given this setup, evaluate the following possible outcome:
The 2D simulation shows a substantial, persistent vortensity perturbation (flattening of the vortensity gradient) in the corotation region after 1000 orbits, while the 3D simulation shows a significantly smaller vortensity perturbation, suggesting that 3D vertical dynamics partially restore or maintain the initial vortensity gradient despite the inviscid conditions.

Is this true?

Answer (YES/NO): NO